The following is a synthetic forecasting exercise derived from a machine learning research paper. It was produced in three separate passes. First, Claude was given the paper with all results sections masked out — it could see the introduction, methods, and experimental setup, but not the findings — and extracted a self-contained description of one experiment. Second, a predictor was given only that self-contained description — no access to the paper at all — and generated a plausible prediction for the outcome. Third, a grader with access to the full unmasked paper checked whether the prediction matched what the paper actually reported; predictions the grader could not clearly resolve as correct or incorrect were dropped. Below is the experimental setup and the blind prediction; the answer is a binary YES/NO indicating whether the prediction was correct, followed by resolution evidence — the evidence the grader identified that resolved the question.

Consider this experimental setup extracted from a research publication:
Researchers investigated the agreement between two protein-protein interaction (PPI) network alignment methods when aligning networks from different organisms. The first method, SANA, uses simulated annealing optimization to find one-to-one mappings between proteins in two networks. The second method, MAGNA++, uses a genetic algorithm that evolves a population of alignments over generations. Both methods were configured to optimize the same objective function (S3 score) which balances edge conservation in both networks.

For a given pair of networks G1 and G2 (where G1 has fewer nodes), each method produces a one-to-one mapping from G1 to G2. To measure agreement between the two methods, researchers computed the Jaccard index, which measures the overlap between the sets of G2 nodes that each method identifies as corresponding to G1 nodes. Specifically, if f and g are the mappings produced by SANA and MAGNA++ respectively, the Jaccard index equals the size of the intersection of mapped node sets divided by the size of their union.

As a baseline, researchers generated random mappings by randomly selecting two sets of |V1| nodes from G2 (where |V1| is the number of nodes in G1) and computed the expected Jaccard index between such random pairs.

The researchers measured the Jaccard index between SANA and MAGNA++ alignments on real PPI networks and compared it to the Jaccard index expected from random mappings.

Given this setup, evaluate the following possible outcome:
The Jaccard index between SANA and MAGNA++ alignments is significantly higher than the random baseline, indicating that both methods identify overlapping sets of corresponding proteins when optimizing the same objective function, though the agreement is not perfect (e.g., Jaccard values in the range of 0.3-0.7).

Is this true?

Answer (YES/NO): NO